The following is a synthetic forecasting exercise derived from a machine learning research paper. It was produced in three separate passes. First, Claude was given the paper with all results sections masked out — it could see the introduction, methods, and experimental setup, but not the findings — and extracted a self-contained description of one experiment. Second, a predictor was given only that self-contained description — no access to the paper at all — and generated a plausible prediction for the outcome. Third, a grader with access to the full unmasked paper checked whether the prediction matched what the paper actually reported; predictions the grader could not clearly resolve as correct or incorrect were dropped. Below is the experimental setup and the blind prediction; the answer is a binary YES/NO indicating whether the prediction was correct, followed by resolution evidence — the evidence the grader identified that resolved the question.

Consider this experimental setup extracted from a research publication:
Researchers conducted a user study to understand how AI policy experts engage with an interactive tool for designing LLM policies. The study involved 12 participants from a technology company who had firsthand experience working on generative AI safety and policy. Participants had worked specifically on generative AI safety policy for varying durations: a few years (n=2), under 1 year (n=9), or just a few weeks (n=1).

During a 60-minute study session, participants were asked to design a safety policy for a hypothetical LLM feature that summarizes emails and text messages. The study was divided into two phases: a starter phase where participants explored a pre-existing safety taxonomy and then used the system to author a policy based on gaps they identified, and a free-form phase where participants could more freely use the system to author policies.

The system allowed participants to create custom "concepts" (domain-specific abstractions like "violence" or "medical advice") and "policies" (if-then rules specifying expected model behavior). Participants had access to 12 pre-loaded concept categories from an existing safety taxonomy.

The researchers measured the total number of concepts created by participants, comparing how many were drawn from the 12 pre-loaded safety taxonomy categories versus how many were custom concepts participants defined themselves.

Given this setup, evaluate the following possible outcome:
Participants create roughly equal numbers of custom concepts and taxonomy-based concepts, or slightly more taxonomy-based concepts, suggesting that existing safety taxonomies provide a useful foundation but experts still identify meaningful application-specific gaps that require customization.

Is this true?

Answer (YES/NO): NO